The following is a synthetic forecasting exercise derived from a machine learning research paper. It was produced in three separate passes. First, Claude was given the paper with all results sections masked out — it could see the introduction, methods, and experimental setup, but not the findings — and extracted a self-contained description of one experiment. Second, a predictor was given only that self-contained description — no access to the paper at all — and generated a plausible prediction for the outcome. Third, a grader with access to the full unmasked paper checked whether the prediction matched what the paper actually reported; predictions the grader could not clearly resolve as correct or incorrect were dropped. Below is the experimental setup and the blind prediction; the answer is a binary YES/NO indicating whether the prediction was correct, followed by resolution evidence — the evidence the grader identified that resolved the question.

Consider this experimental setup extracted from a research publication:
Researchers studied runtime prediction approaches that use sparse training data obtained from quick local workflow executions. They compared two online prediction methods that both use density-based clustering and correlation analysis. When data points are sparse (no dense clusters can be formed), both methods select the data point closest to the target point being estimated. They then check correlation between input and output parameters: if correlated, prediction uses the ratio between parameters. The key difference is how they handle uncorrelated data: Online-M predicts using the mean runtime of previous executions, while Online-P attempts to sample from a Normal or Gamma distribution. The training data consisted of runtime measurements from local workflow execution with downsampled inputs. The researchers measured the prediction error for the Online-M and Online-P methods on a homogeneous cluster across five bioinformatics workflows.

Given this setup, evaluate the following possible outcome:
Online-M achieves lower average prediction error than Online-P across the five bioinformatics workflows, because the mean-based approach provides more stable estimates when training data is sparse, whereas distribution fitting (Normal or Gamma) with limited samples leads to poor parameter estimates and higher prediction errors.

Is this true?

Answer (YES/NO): NO